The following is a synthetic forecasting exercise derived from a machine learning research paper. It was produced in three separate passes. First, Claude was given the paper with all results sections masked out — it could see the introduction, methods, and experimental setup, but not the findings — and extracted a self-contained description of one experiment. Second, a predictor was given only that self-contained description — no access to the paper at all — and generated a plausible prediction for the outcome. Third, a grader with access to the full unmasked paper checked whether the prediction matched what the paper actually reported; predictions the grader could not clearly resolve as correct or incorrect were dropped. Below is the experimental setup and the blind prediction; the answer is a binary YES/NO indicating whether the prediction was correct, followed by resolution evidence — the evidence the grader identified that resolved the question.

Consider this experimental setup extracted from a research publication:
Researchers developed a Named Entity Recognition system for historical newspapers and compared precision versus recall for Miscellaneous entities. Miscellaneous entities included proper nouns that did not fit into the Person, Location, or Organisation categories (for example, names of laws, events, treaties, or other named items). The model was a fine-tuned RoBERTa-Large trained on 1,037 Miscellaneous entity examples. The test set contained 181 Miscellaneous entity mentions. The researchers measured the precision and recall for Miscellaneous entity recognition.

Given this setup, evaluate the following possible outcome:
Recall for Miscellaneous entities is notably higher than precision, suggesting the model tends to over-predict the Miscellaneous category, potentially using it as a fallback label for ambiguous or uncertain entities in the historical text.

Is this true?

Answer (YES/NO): NO